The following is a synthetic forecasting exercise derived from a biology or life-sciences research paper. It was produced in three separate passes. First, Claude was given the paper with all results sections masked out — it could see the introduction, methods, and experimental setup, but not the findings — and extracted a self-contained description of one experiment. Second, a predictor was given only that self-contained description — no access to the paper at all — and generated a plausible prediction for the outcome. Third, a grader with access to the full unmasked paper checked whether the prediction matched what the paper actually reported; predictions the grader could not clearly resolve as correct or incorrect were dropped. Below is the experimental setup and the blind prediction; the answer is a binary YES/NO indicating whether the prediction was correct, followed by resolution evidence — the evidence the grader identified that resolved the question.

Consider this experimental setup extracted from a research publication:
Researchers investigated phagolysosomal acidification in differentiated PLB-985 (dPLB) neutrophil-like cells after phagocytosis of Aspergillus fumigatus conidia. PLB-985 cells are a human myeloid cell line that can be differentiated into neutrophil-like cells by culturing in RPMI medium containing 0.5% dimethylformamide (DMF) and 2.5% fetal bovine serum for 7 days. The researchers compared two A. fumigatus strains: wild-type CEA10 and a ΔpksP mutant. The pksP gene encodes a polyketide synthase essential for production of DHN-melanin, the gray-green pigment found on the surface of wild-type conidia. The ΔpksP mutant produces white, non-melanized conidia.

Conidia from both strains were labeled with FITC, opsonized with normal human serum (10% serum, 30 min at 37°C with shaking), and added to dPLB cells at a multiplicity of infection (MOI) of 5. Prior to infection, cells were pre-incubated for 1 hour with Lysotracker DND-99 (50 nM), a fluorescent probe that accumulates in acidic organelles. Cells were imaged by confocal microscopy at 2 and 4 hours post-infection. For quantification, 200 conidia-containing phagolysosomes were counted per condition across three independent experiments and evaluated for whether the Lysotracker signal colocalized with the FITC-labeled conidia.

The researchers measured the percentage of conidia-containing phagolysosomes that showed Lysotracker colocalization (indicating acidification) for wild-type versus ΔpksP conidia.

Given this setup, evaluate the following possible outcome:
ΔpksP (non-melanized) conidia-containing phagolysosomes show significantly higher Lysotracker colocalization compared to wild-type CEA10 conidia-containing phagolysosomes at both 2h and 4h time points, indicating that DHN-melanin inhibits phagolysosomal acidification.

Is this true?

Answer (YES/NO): YES